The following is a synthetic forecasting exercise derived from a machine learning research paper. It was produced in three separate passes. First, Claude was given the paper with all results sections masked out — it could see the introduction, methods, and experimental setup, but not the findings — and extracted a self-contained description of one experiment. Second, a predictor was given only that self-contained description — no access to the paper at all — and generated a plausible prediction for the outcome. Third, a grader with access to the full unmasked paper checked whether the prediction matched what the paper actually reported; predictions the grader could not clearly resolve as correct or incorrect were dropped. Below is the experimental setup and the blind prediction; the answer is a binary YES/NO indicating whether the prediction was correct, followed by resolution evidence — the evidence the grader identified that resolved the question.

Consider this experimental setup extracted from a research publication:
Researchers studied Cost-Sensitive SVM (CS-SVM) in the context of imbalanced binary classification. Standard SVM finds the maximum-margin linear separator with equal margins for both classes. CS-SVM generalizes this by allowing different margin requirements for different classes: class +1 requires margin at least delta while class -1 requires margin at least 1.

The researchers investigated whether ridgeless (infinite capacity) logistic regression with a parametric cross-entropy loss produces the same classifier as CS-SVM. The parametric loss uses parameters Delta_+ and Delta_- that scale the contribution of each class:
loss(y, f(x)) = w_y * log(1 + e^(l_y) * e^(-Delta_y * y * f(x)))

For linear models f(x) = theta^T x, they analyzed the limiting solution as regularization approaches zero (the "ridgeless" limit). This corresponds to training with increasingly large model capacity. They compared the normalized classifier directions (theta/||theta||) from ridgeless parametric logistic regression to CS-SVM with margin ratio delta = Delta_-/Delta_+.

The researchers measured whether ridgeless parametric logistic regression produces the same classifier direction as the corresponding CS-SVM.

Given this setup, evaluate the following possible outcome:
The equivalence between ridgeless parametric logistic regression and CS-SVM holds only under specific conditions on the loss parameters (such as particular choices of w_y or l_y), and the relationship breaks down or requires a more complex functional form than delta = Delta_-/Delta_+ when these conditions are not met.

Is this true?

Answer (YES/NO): NO